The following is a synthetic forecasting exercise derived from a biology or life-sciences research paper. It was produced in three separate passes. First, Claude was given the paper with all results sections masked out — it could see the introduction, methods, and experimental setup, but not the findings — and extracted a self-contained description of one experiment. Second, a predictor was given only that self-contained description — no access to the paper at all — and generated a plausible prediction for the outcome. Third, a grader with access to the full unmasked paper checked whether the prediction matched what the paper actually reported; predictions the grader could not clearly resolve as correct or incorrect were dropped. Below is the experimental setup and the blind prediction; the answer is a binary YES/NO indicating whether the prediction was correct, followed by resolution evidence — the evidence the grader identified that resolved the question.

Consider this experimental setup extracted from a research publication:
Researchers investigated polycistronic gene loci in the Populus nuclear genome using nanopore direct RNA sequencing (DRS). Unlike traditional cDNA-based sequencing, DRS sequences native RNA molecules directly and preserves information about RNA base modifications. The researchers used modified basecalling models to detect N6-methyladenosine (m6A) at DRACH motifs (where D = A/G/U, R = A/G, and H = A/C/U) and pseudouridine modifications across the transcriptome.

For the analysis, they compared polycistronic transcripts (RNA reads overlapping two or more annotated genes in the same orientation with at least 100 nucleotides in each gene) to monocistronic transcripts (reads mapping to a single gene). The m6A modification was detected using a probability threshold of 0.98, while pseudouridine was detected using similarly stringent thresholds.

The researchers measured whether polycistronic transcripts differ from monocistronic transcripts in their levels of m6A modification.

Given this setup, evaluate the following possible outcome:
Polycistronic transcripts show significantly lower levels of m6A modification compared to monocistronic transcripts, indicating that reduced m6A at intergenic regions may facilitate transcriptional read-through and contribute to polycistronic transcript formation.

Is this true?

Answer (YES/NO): YES